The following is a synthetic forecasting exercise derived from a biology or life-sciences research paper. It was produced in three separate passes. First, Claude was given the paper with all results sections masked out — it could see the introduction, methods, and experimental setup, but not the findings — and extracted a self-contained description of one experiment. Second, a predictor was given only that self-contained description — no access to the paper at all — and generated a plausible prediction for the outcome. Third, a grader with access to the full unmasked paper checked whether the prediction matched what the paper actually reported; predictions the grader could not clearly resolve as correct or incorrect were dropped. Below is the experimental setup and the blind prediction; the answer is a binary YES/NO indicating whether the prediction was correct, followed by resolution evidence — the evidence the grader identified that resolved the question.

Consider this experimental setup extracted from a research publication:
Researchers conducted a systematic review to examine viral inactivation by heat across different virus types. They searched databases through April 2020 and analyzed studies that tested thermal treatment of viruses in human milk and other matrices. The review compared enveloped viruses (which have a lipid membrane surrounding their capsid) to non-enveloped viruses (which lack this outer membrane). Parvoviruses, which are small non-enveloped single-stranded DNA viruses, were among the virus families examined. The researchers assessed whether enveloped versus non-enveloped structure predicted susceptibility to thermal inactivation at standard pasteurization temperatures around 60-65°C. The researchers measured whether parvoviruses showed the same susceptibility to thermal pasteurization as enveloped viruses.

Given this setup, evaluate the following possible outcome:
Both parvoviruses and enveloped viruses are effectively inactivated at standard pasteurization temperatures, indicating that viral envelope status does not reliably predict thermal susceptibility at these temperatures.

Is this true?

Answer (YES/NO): NO